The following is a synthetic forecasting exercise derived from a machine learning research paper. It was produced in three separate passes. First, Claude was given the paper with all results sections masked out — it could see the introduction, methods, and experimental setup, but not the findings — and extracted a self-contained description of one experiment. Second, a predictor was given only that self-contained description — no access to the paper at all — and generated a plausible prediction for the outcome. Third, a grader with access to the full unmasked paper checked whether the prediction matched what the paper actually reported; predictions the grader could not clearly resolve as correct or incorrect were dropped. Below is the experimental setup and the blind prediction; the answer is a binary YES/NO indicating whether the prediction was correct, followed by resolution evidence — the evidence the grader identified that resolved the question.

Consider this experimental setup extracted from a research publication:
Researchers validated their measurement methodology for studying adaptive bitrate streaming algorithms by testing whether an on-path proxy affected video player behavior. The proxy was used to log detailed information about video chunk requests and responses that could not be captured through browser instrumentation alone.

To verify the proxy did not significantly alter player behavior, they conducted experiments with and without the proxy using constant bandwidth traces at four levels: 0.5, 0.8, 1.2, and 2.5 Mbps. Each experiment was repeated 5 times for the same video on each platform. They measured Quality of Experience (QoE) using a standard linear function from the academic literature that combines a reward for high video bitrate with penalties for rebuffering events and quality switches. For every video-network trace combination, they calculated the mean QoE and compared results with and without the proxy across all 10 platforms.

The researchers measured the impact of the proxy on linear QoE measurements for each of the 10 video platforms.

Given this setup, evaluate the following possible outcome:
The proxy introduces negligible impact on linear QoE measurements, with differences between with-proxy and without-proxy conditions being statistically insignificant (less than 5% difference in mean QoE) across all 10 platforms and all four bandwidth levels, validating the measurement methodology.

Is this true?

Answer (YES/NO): NO